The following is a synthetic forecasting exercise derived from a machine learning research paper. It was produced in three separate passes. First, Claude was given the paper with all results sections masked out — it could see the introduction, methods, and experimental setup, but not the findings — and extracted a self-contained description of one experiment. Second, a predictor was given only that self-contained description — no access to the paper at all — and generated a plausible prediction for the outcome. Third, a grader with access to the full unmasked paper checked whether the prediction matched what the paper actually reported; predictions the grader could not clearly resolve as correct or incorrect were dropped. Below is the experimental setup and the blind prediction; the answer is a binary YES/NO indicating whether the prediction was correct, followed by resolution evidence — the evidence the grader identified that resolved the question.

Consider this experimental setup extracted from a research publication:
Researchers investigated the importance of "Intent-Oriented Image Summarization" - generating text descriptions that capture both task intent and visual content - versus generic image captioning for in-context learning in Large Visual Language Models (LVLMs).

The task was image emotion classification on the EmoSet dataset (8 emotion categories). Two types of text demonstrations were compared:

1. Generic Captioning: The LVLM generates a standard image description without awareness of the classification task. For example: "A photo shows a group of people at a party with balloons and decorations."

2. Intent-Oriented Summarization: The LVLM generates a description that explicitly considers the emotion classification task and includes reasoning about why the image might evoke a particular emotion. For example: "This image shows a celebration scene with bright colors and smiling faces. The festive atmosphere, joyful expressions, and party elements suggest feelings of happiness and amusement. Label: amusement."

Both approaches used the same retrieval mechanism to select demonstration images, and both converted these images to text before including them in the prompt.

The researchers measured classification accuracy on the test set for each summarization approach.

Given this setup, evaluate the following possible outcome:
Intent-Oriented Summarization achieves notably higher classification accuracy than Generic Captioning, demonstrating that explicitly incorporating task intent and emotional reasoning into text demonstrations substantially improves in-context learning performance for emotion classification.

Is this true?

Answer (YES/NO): YES